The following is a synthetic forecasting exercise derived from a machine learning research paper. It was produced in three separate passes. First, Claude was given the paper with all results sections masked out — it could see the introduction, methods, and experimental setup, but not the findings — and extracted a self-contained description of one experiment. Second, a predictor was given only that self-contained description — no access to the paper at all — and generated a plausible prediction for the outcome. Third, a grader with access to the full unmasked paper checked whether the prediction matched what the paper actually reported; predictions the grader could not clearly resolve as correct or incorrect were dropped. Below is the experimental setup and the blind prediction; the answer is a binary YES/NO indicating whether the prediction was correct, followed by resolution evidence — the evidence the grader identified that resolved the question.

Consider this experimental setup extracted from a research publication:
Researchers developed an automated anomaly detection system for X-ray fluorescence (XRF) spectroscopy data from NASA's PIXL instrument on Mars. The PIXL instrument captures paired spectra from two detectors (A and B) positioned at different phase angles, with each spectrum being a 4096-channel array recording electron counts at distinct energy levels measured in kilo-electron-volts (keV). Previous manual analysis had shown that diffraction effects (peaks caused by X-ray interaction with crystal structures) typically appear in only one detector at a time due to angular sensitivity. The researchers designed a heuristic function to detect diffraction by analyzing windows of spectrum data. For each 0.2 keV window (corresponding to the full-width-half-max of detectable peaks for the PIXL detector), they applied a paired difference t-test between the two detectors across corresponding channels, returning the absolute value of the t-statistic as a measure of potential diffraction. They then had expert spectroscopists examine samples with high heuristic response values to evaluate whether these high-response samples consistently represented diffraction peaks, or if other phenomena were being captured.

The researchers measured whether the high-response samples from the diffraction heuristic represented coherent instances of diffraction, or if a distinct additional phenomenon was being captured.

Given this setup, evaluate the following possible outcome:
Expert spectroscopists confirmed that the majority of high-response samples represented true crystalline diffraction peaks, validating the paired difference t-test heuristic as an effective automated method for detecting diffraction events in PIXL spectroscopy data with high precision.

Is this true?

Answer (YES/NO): NO